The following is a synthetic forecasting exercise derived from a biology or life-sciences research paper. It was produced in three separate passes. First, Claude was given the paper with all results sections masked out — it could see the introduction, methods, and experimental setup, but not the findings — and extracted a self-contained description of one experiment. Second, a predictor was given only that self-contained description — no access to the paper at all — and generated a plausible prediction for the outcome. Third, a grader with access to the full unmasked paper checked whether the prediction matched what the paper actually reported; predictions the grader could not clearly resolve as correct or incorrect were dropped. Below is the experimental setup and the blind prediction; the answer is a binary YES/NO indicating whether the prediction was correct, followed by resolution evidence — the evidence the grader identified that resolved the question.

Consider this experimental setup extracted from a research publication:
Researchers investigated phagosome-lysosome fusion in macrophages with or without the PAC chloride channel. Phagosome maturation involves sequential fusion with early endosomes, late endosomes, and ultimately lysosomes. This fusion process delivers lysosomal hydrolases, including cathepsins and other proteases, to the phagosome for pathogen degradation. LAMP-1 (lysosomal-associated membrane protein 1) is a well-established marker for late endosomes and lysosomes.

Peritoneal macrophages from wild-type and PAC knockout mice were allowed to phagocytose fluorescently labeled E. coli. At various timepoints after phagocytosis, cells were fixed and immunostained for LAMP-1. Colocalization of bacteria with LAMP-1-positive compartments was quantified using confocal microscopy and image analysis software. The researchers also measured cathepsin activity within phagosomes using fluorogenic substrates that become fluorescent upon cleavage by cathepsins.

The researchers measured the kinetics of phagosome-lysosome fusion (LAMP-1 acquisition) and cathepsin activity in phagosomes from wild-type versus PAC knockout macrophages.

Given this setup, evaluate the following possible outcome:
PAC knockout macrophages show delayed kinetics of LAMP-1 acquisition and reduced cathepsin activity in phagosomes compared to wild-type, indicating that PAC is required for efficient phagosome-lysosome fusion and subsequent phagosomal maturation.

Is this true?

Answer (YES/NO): NO